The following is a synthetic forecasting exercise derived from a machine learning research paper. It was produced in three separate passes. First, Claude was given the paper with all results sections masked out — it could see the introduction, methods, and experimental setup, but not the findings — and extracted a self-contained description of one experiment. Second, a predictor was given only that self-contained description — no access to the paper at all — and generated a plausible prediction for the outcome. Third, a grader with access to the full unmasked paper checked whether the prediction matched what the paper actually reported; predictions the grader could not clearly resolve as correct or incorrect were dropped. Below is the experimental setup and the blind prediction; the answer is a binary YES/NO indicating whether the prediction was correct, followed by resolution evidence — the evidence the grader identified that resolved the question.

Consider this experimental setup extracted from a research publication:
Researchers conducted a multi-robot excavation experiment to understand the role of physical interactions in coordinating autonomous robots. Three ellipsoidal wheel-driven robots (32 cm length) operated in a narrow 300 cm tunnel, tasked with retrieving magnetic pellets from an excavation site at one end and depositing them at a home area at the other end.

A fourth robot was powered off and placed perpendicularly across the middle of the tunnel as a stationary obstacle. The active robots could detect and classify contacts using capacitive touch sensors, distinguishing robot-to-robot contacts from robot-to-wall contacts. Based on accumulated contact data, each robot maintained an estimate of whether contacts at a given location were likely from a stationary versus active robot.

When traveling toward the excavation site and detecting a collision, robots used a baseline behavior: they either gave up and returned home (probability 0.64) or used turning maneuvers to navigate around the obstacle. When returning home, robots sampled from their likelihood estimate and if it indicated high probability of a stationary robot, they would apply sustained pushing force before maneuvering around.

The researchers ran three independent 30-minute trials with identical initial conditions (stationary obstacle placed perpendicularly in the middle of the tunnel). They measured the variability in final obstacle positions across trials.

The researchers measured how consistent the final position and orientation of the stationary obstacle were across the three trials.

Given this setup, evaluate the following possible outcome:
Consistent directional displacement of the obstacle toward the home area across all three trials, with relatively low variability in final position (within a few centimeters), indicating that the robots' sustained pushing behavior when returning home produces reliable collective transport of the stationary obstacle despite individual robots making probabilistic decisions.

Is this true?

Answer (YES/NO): NO